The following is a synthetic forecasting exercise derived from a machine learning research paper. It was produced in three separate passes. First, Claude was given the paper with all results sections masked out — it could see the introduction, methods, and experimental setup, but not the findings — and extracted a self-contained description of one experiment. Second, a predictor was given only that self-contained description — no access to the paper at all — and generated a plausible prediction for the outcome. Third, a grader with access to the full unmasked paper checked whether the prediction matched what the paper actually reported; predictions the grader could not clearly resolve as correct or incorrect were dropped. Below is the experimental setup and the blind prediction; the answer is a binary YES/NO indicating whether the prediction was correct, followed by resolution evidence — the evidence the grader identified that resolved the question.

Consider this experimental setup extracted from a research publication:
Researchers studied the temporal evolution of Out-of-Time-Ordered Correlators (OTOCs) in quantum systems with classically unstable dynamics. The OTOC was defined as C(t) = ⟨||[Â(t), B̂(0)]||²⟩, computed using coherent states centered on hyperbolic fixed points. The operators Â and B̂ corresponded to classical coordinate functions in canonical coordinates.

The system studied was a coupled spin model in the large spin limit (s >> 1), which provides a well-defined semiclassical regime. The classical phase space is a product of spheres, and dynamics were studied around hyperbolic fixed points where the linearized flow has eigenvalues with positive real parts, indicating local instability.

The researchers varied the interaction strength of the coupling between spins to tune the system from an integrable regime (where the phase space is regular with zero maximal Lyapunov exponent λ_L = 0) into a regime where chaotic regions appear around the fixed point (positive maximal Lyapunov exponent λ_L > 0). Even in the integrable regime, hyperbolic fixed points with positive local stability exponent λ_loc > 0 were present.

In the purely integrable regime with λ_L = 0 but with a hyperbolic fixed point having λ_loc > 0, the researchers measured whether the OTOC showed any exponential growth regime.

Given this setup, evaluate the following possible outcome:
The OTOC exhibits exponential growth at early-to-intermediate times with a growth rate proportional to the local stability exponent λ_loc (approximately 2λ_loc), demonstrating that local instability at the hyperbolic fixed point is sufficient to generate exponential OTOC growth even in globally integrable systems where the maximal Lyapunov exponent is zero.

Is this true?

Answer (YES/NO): YES